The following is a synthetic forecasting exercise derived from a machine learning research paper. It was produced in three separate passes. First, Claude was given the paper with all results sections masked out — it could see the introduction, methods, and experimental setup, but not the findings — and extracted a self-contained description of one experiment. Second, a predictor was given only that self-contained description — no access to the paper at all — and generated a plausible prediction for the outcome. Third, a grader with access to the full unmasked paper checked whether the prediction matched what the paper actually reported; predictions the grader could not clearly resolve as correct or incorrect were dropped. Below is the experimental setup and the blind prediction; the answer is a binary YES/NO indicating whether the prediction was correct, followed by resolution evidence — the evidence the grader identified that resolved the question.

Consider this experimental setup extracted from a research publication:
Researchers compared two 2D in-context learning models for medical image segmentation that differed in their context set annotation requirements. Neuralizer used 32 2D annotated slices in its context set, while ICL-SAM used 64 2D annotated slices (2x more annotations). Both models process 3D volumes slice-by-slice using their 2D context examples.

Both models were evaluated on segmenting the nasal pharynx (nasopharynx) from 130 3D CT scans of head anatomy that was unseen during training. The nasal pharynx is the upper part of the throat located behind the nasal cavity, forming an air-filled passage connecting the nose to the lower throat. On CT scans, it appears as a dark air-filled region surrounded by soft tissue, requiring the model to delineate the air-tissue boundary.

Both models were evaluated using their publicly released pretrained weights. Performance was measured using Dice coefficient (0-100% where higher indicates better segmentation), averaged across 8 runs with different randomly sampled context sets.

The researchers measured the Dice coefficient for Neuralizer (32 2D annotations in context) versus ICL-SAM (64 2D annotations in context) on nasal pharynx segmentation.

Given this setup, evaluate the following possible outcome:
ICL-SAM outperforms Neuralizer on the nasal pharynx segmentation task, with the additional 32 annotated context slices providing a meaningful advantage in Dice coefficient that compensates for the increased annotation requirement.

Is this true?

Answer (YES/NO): NO